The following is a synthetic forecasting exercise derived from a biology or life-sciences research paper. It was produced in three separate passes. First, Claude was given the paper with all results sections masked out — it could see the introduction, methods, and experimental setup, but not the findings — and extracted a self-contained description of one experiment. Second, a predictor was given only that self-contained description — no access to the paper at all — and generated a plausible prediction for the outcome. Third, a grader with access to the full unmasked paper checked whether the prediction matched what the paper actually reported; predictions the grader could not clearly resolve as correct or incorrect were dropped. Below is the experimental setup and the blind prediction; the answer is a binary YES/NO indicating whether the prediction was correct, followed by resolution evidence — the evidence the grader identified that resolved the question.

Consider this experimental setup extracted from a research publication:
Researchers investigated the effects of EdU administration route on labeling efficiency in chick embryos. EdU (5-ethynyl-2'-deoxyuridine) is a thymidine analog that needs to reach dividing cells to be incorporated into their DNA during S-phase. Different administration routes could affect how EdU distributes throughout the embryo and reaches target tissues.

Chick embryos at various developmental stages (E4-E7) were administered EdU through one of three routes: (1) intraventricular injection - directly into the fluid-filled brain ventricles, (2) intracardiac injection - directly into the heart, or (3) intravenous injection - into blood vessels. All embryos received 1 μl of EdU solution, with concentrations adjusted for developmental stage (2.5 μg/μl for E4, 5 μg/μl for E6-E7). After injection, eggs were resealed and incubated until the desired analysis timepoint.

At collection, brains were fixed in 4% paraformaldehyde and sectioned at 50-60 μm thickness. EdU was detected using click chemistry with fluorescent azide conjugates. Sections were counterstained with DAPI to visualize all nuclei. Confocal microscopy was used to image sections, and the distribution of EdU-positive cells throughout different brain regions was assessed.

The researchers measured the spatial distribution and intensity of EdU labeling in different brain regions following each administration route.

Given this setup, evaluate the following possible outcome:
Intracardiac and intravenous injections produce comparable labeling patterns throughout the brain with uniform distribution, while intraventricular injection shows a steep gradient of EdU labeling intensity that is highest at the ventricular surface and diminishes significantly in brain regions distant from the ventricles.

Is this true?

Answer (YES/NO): NO